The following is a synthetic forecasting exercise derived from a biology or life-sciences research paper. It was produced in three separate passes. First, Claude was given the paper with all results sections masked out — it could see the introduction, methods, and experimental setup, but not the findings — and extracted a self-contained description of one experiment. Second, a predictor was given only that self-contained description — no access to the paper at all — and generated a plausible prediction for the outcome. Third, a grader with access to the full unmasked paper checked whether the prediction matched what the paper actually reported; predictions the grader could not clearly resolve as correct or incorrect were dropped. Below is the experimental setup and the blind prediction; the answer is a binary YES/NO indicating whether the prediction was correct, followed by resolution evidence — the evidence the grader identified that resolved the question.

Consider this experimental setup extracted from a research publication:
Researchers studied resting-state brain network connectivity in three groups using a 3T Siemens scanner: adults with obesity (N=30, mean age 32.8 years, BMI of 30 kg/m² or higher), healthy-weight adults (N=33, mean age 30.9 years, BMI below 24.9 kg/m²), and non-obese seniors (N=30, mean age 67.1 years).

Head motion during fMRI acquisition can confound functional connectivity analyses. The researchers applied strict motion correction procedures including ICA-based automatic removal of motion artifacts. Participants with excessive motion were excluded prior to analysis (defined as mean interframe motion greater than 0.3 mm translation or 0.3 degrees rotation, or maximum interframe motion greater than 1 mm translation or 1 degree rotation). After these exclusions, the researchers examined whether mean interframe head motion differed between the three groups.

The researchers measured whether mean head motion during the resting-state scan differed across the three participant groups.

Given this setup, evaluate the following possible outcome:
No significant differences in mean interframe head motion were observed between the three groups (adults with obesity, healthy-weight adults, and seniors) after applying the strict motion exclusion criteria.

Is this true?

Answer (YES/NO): NO